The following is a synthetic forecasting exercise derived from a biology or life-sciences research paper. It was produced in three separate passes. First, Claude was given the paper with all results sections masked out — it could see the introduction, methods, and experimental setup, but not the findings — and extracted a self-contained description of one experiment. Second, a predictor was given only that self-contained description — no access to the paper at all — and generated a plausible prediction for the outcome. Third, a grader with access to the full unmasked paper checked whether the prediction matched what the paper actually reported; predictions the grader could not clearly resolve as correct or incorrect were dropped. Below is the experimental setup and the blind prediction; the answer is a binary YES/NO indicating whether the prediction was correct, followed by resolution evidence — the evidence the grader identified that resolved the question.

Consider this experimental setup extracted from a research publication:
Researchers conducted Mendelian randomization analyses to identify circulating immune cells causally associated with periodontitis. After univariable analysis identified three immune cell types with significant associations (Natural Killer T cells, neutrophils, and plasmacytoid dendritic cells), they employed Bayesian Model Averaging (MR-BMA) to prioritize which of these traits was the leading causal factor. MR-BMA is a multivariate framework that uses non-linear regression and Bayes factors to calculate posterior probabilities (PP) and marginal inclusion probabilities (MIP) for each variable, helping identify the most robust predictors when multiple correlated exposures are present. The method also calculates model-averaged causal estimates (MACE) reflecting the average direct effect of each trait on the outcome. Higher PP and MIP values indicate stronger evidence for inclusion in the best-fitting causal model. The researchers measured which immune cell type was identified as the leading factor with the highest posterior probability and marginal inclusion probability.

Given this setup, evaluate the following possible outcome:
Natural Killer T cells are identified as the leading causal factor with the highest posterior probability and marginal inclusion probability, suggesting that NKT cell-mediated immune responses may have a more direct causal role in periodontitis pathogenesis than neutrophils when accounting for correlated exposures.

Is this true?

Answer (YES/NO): NO